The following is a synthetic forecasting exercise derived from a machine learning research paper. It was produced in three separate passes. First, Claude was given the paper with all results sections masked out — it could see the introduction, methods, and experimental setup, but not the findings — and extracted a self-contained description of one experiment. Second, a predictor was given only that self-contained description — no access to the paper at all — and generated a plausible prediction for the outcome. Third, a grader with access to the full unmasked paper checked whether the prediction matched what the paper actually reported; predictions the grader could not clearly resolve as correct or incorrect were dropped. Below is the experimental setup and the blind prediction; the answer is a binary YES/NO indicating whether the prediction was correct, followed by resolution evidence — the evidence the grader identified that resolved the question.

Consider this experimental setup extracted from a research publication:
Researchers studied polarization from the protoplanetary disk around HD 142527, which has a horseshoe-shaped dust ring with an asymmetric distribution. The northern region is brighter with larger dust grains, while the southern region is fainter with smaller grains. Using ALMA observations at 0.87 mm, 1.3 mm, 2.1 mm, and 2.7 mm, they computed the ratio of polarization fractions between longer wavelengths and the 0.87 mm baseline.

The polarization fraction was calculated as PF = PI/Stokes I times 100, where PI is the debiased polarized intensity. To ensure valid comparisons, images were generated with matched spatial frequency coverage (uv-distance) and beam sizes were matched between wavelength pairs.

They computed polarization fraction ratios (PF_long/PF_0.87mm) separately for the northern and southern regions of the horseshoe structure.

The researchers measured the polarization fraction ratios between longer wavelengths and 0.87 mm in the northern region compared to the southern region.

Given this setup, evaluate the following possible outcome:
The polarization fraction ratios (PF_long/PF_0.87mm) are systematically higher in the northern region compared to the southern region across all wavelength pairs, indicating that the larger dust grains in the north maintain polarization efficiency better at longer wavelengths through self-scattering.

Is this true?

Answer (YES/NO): YES